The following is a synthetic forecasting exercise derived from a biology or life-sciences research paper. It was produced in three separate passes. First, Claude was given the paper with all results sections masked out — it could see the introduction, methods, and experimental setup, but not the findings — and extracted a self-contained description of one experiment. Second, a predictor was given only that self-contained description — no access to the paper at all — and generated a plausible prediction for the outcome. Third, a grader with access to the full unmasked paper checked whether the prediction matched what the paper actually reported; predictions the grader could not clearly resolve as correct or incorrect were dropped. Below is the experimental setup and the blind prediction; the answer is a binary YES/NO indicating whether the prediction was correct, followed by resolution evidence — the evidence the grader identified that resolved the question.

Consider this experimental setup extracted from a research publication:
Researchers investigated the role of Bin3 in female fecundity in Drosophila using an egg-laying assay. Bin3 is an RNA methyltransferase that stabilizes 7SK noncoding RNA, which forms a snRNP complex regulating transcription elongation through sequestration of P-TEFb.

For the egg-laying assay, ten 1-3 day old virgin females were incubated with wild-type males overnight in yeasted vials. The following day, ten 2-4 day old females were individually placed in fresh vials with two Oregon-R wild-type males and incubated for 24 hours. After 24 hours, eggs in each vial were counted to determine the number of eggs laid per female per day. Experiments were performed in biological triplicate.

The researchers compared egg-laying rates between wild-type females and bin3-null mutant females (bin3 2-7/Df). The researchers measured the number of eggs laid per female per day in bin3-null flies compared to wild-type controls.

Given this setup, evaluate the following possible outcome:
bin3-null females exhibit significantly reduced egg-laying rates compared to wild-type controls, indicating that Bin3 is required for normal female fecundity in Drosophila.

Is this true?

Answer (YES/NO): YES